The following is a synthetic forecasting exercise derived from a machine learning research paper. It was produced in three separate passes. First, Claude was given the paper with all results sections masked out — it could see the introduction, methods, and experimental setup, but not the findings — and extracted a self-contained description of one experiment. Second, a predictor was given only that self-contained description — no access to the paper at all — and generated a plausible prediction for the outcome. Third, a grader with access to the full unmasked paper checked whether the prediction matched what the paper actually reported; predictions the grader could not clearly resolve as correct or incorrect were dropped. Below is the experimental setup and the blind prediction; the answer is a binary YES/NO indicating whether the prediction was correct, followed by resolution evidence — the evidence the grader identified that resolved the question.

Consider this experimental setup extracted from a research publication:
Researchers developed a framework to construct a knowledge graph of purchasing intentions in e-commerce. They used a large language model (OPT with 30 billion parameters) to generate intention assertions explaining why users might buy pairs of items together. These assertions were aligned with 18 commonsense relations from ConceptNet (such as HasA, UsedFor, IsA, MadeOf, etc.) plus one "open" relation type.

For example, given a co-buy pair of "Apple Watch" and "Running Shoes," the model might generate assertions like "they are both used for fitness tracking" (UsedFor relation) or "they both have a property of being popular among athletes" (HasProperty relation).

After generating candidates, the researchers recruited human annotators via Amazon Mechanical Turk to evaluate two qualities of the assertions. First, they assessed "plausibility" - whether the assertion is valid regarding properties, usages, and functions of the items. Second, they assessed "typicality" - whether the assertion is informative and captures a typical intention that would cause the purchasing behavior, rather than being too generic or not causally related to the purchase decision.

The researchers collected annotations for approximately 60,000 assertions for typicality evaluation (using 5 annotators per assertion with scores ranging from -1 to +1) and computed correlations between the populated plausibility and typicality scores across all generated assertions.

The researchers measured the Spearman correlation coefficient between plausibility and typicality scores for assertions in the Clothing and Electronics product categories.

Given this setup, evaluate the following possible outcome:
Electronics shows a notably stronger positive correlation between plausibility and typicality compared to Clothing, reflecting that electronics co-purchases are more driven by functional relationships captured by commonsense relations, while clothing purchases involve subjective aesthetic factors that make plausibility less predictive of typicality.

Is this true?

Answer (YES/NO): NO